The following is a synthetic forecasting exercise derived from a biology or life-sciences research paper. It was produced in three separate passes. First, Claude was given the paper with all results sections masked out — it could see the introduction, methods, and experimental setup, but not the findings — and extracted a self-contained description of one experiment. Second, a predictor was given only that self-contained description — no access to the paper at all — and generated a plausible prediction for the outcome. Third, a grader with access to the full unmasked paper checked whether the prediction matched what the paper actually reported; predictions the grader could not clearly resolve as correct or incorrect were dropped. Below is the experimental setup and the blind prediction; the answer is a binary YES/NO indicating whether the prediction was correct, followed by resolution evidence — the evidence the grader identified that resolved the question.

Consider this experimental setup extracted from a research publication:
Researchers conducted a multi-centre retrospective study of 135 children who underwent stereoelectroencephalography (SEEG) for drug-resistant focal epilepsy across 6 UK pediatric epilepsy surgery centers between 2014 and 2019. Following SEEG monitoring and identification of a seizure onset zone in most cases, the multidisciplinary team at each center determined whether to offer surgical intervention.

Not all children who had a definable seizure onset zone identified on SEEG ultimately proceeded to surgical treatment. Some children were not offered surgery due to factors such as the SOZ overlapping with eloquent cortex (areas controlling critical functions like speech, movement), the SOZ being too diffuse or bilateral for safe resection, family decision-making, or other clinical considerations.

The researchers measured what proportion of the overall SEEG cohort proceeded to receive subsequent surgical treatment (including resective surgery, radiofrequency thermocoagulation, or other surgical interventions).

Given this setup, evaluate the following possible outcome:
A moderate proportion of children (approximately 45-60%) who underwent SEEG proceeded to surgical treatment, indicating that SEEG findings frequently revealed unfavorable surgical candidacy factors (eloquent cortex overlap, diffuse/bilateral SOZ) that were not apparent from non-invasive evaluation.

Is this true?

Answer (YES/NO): NO